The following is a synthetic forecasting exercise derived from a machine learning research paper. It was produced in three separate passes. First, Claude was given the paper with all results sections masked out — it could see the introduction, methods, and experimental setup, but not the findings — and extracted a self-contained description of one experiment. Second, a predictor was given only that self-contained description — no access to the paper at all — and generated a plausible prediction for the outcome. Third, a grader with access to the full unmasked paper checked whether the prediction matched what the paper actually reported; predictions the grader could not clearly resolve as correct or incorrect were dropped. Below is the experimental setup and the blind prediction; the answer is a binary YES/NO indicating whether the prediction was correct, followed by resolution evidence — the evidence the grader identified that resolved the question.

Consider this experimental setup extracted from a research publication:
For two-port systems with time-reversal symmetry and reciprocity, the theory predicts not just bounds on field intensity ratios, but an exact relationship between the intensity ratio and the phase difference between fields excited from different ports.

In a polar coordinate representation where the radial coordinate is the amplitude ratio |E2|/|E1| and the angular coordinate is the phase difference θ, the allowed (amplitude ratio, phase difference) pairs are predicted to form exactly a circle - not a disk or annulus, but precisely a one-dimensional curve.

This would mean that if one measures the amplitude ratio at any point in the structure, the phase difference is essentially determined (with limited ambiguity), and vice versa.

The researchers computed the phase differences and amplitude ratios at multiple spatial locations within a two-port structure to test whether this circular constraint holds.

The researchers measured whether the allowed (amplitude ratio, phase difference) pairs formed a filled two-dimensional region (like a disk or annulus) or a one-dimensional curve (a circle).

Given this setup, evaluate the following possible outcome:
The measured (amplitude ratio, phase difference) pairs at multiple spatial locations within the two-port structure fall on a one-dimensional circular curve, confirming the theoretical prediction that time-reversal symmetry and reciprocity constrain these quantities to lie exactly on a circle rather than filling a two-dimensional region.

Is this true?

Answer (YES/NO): YES